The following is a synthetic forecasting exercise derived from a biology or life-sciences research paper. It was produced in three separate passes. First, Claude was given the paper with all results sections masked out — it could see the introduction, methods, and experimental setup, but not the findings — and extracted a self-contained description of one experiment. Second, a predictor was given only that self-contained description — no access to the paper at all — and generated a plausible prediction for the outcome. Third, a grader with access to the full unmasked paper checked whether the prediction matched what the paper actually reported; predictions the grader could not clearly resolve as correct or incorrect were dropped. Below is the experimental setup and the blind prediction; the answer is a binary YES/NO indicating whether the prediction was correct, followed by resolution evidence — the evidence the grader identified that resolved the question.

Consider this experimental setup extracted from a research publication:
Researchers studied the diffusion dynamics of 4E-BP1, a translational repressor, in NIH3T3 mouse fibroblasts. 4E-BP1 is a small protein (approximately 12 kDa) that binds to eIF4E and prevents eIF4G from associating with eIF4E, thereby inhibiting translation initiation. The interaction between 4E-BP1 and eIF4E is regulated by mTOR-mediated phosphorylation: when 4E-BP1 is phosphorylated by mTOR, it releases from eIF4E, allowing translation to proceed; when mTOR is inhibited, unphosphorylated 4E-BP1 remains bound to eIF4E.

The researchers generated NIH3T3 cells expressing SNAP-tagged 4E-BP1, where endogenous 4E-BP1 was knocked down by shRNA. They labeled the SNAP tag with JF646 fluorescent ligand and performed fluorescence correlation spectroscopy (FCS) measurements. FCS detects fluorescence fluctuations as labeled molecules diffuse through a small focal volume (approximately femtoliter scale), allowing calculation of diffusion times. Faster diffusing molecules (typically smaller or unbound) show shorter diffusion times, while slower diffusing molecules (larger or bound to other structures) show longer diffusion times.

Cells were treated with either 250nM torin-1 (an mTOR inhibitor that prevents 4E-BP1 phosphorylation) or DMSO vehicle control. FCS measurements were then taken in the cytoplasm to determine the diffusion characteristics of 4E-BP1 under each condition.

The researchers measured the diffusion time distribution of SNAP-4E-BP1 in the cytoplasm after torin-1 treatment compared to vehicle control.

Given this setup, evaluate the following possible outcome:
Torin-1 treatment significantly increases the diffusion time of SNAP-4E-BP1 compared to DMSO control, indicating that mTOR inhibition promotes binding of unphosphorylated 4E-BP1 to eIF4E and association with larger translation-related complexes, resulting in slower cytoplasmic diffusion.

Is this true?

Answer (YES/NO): YES